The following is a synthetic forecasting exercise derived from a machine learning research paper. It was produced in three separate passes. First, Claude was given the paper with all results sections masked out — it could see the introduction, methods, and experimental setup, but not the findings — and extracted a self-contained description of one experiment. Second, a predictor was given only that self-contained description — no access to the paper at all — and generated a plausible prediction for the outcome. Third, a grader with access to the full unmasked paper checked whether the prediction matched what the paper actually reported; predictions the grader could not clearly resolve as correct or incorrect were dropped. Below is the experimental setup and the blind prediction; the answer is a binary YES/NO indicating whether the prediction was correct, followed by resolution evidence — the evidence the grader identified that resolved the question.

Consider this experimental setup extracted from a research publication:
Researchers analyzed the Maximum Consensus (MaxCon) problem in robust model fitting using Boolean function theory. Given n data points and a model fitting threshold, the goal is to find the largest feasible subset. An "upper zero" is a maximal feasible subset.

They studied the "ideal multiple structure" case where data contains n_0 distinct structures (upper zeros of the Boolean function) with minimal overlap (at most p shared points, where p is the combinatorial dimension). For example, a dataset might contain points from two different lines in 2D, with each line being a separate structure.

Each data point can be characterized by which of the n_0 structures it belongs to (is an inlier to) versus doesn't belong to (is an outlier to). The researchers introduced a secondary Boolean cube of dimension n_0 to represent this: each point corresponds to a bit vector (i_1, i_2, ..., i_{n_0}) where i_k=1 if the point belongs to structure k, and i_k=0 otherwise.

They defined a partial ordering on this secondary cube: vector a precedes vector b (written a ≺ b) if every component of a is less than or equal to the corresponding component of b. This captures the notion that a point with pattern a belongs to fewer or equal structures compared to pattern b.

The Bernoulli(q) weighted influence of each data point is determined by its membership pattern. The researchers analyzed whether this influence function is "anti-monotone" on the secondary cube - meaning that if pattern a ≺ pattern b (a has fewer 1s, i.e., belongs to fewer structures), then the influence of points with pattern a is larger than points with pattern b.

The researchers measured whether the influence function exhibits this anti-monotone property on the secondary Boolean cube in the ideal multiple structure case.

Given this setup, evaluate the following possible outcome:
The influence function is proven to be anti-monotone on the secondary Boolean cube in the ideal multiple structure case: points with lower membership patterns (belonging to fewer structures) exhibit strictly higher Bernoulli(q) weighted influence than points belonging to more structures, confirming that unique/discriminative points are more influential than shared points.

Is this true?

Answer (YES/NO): YES